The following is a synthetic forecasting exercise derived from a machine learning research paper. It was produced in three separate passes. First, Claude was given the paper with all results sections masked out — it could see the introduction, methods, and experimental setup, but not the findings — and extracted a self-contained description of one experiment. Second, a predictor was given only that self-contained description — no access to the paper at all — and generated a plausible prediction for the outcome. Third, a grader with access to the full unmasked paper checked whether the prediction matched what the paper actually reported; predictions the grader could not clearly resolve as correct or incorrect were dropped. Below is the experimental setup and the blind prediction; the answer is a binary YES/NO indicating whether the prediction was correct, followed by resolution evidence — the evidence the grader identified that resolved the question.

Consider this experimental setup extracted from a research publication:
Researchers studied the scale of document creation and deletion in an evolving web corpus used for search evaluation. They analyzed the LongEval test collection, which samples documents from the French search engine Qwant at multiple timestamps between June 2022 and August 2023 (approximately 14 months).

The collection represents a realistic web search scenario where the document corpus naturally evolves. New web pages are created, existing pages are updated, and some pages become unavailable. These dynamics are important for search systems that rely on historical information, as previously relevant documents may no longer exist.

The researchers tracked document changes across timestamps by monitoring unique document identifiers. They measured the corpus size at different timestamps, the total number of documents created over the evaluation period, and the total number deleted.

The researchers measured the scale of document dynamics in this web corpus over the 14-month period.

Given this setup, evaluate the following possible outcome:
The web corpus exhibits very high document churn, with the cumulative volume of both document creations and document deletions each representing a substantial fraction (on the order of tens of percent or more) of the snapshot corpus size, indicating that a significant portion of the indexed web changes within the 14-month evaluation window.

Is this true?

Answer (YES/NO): YES